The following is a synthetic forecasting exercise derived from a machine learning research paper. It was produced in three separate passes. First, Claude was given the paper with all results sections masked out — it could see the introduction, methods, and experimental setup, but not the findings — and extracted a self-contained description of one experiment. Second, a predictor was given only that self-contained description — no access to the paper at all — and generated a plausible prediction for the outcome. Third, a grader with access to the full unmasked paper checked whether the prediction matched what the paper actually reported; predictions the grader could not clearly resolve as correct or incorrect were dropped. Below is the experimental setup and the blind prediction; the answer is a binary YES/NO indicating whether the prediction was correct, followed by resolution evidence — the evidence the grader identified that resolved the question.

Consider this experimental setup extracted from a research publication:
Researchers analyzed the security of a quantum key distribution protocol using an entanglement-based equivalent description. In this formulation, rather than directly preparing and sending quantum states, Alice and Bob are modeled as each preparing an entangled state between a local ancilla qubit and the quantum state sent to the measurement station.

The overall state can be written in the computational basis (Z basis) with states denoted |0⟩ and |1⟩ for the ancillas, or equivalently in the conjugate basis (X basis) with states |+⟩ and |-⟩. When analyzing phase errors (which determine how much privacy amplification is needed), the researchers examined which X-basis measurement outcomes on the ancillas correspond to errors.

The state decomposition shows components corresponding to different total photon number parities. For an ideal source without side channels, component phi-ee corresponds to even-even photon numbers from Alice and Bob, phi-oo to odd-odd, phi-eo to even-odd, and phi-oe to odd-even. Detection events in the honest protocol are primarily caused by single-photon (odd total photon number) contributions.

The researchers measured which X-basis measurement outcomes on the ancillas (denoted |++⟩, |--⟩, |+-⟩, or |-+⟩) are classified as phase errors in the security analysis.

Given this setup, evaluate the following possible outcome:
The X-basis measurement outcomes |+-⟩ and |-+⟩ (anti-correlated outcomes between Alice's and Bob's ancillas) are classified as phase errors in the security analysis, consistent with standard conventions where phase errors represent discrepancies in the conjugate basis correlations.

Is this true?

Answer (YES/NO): NO